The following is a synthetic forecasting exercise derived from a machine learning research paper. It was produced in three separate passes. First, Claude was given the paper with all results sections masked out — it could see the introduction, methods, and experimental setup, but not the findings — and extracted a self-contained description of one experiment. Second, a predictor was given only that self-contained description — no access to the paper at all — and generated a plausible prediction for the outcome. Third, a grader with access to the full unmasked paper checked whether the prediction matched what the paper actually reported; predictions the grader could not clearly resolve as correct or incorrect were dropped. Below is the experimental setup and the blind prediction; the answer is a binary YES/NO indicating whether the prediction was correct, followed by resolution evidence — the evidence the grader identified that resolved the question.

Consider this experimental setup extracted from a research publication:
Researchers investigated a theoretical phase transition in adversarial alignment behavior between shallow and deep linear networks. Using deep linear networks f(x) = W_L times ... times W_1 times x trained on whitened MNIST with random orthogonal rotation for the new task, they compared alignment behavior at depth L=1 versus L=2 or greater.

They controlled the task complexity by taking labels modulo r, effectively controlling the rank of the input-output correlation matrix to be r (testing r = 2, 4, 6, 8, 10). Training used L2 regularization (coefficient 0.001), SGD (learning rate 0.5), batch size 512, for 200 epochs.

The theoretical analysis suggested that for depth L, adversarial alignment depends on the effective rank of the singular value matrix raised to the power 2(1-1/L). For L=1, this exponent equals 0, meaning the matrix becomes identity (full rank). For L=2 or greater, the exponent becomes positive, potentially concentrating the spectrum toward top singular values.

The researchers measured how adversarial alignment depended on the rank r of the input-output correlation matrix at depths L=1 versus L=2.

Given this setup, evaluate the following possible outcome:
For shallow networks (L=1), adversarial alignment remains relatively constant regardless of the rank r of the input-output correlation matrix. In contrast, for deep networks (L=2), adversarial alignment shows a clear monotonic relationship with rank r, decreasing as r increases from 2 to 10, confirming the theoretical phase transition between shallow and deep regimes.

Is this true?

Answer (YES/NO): YES